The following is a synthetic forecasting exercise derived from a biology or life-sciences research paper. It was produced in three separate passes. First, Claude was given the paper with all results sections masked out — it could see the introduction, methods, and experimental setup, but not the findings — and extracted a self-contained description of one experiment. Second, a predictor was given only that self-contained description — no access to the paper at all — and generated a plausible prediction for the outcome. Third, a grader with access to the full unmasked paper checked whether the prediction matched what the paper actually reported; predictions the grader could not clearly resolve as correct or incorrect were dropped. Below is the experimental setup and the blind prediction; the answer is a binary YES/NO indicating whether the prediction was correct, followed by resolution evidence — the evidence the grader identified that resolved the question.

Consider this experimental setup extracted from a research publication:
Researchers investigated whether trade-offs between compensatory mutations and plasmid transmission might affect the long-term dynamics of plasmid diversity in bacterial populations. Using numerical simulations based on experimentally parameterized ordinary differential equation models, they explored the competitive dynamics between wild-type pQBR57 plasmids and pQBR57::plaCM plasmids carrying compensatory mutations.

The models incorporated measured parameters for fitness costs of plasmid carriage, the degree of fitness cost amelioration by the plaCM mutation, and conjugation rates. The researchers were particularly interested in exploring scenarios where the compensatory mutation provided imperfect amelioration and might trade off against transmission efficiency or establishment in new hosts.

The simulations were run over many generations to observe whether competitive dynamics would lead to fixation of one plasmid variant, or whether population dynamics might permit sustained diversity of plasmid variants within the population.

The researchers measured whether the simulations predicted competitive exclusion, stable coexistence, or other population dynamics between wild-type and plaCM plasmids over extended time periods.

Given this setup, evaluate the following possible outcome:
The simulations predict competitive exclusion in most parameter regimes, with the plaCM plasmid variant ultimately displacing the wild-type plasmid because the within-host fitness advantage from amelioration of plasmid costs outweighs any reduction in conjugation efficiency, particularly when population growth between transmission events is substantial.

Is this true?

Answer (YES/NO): NO